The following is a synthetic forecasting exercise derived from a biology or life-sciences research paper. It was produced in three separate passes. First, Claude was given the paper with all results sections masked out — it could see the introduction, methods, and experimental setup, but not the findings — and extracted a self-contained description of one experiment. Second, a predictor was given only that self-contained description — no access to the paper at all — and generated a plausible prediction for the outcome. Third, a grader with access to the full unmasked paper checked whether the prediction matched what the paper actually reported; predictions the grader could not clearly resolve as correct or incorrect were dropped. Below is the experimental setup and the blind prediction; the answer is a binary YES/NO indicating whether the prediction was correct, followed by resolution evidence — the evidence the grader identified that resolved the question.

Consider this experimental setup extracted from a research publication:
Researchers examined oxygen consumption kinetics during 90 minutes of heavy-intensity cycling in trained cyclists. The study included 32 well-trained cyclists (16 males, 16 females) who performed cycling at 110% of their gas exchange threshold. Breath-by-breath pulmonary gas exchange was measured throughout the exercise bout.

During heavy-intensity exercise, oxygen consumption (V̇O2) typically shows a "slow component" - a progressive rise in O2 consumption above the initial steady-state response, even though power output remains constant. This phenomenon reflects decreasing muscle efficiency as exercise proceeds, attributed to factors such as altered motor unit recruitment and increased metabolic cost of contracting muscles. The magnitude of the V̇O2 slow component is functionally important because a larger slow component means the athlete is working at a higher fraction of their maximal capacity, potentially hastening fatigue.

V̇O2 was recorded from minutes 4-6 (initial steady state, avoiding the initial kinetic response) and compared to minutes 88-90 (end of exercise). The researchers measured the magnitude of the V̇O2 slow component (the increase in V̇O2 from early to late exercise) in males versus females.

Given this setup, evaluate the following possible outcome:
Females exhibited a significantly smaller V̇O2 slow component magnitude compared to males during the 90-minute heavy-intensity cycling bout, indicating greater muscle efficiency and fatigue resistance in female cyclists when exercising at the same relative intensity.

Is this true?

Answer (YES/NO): YES